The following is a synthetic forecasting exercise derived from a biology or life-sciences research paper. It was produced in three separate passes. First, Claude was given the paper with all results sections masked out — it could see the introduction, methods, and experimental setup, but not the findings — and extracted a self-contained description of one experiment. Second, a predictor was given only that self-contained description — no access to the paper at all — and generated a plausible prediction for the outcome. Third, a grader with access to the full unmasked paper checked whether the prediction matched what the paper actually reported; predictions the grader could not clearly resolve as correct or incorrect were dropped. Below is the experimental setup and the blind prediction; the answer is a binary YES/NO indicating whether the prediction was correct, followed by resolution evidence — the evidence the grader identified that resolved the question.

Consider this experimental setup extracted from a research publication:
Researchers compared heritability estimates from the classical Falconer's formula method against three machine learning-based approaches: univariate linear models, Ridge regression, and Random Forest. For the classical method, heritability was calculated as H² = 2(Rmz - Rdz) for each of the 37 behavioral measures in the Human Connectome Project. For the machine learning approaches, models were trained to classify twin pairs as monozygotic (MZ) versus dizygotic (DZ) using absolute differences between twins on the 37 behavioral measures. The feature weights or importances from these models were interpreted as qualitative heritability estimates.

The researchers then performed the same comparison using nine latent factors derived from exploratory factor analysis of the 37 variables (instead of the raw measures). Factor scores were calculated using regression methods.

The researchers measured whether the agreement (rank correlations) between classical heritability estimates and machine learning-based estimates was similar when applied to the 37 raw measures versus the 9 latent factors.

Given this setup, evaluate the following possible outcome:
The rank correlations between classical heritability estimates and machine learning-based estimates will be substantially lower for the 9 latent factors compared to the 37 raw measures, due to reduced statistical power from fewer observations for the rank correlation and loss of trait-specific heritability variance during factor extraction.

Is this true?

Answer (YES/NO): YES